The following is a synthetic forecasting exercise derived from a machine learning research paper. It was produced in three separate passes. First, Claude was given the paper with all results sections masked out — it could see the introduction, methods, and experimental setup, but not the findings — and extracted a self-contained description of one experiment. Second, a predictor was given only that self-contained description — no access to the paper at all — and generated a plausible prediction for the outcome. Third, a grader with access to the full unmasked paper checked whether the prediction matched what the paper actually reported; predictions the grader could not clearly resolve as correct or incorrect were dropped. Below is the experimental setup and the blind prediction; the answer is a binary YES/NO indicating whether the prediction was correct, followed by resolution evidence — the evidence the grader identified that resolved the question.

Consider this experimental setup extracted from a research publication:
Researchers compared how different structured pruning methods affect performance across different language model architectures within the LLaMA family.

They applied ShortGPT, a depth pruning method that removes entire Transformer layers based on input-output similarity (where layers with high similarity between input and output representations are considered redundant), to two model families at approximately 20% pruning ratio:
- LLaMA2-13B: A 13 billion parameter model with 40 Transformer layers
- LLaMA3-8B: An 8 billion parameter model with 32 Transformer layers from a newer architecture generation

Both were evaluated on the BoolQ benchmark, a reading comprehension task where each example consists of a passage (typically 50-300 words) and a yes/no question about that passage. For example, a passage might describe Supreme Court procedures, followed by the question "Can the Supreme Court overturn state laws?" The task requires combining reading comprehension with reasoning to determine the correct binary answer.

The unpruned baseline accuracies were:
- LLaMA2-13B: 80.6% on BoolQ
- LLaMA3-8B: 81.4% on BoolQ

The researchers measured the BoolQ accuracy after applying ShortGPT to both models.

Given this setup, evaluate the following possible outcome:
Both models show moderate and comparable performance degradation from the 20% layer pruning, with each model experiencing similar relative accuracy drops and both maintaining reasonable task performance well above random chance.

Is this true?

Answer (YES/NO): NO